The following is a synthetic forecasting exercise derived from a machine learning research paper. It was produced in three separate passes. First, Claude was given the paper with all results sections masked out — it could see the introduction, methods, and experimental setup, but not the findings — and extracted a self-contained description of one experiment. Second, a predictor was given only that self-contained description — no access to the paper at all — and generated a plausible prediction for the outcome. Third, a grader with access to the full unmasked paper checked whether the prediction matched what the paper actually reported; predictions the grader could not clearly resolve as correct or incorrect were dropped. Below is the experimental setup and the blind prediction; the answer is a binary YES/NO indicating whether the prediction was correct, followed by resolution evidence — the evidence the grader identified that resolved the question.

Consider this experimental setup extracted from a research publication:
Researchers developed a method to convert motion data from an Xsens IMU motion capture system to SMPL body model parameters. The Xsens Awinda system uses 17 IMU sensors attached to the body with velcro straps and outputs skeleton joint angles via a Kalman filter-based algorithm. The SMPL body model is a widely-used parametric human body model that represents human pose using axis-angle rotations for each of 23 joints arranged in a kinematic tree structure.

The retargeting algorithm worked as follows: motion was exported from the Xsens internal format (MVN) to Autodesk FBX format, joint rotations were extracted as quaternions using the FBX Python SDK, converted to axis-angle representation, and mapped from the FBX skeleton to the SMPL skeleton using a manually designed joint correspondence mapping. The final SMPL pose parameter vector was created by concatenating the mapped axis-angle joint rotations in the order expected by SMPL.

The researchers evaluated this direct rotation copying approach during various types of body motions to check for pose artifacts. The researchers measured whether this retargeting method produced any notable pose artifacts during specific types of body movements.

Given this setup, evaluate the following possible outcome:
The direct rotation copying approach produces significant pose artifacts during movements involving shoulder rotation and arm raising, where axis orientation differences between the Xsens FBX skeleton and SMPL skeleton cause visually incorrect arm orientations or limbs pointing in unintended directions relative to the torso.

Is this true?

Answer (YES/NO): NO